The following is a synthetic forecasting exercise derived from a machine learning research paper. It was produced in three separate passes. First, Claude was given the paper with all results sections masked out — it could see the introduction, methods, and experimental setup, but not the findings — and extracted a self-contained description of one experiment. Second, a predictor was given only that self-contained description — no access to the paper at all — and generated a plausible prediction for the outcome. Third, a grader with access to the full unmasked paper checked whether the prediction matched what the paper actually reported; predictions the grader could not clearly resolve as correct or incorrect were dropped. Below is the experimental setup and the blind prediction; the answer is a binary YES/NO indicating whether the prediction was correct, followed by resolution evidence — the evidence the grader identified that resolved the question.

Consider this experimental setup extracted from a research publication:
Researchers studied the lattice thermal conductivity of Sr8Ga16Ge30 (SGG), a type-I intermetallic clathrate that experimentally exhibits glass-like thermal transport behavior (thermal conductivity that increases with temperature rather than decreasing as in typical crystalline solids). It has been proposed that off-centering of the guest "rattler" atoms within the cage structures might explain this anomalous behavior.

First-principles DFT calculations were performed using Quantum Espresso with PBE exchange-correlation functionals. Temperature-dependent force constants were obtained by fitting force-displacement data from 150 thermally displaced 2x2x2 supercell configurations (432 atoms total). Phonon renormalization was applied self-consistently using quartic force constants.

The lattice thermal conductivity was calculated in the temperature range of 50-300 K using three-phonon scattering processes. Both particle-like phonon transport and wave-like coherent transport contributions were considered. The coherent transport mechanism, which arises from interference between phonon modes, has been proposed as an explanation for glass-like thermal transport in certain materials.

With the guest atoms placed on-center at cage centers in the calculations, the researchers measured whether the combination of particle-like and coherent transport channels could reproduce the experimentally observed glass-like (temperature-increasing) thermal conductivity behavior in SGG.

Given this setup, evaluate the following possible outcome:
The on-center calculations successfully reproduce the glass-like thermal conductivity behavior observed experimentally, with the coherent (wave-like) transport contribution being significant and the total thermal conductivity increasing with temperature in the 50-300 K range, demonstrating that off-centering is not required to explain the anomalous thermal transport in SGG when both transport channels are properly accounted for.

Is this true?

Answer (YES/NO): NO